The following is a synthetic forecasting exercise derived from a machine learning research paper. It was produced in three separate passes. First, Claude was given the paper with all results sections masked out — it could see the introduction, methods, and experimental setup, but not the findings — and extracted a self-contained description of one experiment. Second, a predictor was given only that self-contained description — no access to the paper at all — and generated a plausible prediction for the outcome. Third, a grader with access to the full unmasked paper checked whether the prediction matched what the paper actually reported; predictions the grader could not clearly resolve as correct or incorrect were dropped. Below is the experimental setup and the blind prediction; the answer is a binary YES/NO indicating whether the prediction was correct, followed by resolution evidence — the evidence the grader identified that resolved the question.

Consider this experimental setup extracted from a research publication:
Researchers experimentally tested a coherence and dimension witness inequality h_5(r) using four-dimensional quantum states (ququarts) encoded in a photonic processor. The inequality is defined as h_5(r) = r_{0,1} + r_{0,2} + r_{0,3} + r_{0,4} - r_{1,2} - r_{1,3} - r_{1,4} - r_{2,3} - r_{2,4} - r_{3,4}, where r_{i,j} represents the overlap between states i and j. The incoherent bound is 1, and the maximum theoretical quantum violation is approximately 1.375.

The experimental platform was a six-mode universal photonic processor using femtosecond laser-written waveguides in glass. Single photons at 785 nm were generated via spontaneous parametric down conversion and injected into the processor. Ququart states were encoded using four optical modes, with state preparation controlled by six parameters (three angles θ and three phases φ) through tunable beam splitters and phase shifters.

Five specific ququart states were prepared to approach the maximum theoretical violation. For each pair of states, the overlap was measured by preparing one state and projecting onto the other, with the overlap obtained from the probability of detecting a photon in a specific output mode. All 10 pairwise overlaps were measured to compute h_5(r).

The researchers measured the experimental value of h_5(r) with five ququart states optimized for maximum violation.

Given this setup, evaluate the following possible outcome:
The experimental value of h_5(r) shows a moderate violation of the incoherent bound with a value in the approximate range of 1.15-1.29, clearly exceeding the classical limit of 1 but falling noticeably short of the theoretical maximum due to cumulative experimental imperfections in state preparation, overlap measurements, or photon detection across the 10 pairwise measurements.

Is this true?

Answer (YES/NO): NO